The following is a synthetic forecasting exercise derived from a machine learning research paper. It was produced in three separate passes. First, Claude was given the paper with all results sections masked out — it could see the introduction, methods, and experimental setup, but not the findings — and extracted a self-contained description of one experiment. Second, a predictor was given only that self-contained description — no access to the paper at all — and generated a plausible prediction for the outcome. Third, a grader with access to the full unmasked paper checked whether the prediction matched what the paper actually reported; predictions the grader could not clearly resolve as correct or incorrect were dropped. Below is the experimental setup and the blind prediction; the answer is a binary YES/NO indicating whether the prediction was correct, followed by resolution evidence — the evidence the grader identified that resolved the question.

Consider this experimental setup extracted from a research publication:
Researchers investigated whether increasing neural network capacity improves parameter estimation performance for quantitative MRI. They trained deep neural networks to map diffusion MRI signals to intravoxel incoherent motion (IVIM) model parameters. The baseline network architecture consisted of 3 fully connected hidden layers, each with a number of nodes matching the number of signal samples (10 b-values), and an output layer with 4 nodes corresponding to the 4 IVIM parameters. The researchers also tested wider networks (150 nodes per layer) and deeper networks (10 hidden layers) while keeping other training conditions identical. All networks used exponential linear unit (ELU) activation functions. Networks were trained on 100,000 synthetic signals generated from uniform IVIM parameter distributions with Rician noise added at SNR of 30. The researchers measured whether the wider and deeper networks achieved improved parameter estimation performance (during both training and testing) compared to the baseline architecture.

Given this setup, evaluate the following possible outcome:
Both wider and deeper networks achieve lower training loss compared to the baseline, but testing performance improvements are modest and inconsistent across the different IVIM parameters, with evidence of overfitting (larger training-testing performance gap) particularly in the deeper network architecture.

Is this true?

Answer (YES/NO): NO